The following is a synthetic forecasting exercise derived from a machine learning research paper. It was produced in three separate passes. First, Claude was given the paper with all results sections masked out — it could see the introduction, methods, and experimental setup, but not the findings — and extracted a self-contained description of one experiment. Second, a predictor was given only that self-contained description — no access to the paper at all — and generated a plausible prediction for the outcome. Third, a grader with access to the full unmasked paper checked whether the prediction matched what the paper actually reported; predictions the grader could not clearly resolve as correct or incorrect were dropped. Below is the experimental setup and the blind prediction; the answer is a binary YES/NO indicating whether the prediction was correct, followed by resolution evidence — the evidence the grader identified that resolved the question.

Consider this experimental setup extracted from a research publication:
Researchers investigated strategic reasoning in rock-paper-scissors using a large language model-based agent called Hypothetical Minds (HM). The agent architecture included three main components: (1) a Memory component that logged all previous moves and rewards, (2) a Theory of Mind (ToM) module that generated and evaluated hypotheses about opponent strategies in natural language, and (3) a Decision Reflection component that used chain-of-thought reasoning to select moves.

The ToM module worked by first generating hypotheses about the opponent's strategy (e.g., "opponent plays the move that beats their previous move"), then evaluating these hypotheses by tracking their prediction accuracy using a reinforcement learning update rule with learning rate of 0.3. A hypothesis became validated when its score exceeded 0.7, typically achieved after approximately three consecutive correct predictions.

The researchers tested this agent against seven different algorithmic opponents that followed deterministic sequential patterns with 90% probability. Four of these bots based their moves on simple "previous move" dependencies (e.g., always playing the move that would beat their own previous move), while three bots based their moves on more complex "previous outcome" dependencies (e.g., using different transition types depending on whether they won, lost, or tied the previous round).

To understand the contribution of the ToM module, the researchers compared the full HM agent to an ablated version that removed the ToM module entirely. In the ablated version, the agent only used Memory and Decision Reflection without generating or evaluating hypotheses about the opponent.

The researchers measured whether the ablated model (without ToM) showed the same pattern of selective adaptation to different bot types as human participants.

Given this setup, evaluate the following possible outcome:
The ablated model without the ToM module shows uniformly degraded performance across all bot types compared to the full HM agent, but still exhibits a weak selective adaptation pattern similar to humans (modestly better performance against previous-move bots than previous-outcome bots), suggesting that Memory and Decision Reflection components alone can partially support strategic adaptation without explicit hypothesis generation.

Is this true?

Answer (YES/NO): NO